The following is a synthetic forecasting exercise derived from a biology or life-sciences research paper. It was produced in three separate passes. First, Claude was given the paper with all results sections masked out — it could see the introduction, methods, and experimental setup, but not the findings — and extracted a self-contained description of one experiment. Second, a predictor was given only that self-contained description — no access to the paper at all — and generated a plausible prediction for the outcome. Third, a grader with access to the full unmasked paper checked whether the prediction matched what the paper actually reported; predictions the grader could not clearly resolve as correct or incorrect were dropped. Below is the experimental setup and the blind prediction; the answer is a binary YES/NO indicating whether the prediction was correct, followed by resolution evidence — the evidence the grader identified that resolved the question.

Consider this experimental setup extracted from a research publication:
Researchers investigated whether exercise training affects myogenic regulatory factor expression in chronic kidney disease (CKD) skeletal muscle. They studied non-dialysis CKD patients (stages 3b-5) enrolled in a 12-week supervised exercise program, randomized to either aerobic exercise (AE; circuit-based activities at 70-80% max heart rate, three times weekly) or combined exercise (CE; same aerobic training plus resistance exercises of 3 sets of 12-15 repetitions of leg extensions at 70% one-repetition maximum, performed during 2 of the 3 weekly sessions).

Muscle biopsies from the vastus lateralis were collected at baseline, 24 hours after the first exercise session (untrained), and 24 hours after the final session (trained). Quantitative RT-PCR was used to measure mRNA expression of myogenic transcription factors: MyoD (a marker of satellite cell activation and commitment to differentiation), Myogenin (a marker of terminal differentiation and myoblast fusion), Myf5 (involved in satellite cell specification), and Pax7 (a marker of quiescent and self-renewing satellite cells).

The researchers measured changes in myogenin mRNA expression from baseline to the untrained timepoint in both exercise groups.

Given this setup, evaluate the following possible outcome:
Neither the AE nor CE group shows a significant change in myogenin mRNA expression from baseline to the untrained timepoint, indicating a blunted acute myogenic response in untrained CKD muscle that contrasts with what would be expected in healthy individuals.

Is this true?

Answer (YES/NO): YES